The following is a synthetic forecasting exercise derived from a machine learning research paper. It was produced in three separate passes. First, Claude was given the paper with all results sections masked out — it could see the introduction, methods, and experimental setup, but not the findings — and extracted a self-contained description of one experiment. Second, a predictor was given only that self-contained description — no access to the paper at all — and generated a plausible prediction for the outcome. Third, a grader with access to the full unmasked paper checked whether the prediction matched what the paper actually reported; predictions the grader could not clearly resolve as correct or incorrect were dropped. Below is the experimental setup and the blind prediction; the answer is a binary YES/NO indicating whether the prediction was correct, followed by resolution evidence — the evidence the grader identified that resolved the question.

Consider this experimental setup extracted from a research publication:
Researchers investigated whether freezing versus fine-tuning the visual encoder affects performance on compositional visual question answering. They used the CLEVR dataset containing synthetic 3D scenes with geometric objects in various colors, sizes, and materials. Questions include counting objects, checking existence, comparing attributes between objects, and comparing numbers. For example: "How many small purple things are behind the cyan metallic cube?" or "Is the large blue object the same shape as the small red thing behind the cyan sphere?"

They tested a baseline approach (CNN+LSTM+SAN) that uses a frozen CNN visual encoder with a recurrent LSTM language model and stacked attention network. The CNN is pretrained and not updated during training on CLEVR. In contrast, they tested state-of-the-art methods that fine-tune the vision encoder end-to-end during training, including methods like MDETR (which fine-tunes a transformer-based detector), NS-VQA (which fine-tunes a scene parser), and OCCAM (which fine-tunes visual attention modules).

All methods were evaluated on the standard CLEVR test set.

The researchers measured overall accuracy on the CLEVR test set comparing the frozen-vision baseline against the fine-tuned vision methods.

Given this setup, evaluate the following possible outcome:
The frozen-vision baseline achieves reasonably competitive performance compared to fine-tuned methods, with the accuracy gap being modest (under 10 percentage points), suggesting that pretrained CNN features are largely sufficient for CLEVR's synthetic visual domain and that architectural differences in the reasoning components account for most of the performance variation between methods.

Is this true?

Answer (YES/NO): NO